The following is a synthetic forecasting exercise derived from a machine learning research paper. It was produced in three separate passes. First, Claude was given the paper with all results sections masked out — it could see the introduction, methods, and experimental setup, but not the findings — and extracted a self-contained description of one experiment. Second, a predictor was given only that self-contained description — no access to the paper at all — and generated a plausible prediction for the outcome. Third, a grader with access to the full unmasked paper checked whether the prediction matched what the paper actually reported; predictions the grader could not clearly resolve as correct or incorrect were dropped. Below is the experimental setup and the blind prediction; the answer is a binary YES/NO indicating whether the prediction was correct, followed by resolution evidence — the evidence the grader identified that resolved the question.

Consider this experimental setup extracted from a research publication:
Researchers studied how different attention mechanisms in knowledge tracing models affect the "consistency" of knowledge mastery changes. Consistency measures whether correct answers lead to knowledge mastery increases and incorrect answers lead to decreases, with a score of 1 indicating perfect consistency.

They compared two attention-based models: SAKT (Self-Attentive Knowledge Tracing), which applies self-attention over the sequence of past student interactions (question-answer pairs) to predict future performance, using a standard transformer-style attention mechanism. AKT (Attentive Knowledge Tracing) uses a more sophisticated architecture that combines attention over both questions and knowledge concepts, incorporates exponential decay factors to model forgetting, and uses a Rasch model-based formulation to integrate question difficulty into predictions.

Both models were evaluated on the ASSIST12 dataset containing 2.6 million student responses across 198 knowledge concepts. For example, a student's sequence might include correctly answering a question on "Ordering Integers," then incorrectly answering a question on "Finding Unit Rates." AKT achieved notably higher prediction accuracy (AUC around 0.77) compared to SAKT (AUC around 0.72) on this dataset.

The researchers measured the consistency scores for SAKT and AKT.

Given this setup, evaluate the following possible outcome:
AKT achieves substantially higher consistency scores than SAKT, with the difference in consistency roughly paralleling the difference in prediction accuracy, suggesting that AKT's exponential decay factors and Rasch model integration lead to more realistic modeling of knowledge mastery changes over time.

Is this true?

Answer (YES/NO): NO